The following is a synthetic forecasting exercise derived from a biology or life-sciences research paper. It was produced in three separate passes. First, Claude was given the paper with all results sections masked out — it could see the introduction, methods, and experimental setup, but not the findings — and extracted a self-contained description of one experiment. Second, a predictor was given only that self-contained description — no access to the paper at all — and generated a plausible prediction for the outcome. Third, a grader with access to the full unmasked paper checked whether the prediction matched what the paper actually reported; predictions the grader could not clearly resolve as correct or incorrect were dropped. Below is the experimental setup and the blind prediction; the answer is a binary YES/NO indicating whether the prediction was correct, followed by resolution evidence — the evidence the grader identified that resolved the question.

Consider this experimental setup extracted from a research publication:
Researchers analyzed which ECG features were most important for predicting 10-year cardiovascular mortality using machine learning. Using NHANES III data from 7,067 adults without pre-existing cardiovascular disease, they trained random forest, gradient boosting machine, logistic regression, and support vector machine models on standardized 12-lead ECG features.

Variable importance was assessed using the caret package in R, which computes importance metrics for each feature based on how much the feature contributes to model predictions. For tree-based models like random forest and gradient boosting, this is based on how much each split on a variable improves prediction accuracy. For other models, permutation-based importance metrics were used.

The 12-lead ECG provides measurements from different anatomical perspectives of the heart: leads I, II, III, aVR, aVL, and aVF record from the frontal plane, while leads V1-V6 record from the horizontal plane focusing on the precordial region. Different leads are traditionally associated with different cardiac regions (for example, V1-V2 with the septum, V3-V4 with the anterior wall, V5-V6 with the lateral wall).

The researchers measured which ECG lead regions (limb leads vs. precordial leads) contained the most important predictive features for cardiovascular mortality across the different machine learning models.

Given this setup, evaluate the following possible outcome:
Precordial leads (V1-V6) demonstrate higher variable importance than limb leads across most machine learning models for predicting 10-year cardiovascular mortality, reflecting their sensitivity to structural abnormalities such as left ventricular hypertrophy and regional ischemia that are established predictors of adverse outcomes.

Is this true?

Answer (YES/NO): NO